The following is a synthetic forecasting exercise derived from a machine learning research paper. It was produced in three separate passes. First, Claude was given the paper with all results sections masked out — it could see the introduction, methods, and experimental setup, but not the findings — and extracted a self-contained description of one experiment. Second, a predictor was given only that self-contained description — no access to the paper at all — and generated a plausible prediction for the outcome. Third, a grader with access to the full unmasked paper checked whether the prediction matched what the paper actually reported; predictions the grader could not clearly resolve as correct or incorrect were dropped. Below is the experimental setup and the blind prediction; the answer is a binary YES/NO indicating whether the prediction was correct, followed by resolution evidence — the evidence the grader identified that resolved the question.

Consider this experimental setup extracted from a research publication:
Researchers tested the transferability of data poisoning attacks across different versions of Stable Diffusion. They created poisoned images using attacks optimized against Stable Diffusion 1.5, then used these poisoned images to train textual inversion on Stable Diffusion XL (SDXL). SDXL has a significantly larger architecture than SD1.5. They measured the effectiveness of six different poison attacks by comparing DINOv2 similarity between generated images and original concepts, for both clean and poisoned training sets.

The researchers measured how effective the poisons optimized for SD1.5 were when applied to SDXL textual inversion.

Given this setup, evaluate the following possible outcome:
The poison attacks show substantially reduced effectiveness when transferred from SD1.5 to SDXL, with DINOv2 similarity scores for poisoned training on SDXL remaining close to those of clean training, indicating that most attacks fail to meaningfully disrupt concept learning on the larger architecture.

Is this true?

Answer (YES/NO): YES